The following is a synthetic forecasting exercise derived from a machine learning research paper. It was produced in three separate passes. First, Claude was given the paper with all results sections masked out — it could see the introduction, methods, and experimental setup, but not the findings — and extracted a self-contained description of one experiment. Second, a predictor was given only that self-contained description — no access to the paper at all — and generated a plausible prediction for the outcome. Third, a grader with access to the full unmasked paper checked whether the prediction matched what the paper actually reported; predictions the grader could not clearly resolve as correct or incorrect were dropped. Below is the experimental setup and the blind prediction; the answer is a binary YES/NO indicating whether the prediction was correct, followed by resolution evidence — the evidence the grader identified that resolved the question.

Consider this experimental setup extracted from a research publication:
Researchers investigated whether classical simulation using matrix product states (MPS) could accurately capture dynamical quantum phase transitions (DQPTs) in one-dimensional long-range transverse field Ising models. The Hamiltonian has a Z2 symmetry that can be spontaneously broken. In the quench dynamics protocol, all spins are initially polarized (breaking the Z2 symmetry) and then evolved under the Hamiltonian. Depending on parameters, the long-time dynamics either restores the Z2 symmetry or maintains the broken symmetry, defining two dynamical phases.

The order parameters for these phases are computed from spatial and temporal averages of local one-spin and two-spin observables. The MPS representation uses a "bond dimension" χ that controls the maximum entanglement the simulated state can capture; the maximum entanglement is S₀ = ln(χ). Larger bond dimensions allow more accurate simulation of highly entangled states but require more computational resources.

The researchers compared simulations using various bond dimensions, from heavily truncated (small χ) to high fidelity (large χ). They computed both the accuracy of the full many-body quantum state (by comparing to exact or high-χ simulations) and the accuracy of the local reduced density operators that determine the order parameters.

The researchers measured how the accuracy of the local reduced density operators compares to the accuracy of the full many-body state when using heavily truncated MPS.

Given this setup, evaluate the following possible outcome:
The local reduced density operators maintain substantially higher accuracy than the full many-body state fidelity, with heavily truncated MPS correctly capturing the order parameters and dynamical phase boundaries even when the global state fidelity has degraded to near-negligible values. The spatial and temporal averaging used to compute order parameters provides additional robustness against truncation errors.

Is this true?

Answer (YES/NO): YES